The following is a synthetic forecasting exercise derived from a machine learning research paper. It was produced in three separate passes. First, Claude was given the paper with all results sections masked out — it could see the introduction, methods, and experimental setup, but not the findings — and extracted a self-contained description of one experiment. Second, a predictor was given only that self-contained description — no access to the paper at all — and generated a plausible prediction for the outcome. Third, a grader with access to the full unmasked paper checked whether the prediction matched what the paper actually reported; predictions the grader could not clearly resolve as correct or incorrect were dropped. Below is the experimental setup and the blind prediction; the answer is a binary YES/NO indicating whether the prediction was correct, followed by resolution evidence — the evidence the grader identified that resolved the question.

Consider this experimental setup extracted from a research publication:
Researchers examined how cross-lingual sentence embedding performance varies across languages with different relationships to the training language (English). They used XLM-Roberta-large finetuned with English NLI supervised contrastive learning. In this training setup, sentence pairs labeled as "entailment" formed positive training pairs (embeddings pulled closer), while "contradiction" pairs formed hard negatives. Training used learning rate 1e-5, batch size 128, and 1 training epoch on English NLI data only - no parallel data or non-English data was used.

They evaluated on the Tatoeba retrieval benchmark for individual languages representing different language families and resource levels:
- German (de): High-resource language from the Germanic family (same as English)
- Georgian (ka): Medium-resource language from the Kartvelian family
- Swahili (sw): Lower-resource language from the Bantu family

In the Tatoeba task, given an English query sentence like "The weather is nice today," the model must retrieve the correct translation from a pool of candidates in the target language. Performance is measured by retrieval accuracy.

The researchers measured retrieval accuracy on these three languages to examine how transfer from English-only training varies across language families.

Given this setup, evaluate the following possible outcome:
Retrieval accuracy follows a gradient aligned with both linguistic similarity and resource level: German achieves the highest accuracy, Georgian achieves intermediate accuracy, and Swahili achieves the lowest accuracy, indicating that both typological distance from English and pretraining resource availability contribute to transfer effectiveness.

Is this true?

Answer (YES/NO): YES